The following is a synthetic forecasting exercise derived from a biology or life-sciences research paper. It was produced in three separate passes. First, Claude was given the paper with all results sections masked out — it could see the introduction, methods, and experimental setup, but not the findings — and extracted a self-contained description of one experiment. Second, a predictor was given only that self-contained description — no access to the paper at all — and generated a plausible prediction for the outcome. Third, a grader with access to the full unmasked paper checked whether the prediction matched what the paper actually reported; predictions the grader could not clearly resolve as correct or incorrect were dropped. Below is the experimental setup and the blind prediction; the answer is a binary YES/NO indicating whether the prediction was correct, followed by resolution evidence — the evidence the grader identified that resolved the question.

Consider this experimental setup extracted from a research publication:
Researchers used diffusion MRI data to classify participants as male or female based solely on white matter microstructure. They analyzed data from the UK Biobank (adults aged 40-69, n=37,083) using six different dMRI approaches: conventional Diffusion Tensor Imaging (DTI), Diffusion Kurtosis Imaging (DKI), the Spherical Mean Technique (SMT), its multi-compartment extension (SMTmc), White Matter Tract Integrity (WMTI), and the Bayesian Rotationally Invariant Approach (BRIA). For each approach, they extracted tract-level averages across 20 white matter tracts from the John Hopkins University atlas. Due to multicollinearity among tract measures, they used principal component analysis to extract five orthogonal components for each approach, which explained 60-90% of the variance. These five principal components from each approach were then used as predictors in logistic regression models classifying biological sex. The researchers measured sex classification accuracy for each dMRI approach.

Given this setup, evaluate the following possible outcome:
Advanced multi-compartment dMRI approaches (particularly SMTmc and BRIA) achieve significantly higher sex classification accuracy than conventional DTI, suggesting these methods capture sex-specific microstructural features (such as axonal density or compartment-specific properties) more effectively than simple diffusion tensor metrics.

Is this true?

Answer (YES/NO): NO